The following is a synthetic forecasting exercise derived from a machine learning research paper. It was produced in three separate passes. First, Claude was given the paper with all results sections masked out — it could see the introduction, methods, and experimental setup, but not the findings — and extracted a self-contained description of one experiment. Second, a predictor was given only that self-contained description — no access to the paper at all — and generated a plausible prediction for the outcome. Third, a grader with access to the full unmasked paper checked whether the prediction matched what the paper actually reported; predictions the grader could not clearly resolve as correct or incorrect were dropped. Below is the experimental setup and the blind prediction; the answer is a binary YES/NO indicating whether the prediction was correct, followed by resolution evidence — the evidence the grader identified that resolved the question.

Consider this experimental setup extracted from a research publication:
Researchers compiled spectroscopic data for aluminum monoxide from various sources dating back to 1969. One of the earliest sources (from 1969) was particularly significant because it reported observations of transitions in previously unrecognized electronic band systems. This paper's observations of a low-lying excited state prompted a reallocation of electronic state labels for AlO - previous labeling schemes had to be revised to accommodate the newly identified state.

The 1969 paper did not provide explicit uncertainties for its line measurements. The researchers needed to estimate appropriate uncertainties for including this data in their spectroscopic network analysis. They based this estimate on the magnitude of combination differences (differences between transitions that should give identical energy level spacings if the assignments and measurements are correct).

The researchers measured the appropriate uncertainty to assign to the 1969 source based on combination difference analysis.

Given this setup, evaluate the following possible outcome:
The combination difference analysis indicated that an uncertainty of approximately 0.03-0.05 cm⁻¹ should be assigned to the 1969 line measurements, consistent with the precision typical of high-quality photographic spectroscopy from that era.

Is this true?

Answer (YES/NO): NO